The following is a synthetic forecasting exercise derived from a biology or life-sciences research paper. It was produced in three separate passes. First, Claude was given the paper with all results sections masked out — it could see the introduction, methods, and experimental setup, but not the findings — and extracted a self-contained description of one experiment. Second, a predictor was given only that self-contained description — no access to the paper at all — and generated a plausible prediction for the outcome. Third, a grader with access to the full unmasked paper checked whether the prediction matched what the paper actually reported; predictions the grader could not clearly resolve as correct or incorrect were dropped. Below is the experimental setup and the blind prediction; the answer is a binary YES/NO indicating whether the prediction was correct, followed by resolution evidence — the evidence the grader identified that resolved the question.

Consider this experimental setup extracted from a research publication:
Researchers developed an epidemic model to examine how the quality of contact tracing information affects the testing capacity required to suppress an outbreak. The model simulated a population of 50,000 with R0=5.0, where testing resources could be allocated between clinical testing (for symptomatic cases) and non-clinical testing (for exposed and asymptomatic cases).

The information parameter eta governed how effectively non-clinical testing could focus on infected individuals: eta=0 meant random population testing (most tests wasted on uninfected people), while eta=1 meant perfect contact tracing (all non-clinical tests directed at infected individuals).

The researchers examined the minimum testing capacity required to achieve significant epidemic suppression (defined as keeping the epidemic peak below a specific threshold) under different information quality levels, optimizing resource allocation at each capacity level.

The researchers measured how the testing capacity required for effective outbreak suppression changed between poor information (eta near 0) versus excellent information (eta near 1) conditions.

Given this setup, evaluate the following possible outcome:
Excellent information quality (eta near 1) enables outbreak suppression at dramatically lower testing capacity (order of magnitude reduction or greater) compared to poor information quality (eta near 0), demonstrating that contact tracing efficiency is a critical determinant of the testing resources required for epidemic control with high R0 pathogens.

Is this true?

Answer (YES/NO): YES